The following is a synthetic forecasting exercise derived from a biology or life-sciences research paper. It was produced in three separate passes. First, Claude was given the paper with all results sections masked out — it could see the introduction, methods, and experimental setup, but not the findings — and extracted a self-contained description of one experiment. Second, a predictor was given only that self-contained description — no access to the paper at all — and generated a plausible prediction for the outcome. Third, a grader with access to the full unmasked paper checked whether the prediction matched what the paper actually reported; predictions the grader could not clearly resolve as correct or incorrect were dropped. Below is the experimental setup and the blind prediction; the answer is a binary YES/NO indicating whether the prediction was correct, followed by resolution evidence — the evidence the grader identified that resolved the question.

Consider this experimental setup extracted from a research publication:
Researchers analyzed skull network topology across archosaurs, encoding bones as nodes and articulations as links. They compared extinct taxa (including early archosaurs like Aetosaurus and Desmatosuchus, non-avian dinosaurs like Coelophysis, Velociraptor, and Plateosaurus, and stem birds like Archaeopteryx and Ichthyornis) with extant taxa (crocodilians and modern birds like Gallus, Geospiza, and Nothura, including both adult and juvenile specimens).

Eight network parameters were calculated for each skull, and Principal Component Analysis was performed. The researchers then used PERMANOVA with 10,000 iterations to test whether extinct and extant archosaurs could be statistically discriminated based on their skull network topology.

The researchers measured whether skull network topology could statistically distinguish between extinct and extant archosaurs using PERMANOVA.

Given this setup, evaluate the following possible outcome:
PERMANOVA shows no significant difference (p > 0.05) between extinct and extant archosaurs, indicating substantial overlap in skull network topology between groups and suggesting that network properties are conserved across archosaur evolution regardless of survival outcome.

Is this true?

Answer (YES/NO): NO